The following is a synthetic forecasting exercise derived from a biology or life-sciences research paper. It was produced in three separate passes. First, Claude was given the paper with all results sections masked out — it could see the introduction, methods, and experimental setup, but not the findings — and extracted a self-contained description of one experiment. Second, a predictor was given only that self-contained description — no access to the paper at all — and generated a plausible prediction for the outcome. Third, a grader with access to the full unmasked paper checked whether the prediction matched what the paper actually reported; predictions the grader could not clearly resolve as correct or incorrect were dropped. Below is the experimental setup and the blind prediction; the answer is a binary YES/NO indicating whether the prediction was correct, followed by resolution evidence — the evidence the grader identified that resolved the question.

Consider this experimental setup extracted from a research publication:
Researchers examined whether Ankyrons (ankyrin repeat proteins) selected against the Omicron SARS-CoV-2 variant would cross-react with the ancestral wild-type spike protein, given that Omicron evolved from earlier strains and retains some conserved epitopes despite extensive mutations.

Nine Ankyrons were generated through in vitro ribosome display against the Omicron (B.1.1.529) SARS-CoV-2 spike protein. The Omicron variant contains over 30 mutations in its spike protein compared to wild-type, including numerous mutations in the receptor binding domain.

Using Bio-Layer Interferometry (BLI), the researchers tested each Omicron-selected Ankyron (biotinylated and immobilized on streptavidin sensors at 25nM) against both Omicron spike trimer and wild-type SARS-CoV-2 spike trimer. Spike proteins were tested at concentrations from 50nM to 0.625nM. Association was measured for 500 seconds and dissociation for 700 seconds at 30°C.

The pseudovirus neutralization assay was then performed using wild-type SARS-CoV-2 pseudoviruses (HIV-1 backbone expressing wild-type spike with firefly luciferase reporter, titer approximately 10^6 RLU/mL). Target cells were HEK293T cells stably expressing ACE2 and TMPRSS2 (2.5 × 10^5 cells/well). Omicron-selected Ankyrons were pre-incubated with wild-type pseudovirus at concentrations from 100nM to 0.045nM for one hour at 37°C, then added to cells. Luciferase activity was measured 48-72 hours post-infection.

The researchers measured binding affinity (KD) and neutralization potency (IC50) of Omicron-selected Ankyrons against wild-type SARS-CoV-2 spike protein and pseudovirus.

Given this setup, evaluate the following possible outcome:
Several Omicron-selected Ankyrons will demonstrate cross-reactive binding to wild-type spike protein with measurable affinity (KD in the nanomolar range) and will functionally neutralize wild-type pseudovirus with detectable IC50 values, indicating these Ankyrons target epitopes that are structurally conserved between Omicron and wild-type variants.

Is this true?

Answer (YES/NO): NO